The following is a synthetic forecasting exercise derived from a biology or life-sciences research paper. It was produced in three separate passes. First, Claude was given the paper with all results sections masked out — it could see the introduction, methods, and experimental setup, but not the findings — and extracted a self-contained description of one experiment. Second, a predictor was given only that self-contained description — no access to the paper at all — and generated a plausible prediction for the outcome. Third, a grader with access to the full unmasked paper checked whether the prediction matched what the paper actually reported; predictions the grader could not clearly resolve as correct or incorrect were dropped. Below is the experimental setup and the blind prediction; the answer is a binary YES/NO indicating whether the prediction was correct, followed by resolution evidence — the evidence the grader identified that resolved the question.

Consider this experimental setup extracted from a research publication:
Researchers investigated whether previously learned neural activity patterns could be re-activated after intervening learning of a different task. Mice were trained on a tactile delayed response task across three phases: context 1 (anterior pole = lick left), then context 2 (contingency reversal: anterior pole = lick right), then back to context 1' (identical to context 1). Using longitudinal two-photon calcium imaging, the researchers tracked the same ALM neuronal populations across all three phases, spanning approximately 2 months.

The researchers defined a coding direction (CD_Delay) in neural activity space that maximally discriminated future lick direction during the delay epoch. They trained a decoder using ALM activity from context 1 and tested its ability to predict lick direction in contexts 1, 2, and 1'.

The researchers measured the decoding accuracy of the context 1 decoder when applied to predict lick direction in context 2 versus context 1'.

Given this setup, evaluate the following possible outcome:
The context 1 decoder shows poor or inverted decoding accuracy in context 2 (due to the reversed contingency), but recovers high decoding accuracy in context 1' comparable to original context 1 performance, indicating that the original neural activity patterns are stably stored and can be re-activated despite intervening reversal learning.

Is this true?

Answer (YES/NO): YES